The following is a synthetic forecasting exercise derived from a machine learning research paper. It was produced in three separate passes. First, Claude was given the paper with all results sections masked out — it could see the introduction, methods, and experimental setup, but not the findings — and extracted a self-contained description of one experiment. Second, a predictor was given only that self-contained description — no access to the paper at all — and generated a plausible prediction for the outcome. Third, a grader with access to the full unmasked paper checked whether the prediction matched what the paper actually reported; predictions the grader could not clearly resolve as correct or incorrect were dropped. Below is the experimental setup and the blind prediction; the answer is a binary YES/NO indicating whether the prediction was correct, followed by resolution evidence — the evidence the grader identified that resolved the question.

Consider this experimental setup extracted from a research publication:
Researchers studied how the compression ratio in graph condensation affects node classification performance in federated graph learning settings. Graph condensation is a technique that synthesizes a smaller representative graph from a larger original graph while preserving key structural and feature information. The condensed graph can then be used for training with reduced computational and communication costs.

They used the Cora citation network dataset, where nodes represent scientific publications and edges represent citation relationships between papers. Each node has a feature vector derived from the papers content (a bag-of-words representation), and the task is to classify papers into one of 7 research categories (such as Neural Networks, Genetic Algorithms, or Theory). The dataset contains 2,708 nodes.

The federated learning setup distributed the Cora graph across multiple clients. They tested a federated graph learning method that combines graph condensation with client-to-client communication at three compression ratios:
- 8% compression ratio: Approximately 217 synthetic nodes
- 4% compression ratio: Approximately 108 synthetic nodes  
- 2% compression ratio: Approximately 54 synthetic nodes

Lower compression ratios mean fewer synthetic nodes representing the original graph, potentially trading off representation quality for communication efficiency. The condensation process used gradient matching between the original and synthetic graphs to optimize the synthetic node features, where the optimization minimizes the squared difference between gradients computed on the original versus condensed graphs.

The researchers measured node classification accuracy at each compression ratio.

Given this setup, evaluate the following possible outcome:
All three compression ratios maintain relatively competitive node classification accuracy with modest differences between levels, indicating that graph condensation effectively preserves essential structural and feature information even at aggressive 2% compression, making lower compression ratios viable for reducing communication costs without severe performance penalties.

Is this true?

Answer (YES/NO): YES